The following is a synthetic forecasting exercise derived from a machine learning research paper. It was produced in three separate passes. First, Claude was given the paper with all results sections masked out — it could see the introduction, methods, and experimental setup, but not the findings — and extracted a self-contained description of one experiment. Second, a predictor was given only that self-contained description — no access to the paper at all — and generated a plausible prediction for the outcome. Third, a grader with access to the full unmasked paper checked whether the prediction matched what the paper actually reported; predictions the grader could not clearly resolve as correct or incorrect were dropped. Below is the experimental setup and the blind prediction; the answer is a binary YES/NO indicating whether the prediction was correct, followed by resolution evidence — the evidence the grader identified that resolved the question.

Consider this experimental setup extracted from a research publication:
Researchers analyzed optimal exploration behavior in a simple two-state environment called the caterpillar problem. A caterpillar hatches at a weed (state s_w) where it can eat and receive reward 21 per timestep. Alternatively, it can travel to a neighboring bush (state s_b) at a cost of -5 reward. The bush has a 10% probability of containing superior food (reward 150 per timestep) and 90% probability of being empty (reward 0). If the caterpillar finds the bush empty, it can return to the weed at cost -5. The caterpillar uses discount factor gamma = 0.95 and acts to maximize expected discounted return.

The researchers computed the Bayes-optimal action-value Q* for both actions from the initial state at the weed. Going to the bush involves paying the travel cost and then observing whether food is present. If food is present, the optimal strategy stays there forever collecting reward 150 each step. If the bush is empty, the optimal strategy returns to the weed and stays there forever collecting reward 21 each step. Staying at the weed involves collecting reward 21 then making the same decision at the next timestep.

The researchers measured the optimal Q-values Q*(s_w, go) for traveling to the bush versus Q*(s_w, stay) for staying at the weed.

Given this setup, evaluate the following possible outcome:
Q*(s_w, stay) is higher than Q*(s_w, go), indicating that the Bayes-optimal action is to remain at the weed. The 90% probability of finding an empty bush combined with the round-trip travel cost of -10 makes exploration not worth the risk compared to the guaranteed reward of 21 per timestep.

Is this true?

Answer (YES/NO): NO